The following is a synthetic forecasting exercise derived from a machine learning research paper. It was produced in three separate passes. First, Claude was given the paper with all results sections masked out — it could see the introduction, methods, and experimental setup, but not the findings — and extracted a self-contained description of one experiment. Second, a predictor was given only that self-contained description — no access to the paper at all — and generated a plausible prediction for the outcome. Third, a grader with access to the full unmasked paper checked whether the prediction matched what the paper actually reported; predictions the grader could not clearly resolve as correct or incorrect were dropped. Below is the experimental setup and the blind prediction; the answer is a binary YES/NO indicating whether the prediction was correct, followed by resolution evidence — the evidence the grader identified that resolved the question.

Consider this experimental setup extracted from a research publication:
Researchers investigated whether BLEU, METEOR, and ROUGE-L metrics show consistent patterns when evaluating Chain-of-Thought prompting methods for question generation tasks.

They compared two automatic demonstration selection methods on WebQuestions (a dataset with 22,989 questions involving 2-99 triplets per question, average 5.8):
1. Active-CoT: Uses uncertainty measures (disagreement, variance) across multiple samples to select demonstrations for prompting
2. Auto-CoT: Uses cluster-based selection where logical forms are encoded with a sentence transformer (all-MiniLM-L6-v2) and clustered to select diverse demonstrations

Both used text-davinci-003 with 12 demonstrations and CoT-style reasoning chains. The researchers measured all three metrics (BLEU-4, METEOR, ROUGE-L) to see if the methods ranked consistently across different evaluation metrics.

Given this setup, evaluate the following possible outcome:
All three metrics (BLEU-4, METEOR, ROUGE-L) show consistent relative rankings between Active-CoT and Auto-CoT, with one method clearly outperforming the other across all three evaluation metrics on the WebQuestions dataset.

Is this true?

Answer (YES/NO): NO